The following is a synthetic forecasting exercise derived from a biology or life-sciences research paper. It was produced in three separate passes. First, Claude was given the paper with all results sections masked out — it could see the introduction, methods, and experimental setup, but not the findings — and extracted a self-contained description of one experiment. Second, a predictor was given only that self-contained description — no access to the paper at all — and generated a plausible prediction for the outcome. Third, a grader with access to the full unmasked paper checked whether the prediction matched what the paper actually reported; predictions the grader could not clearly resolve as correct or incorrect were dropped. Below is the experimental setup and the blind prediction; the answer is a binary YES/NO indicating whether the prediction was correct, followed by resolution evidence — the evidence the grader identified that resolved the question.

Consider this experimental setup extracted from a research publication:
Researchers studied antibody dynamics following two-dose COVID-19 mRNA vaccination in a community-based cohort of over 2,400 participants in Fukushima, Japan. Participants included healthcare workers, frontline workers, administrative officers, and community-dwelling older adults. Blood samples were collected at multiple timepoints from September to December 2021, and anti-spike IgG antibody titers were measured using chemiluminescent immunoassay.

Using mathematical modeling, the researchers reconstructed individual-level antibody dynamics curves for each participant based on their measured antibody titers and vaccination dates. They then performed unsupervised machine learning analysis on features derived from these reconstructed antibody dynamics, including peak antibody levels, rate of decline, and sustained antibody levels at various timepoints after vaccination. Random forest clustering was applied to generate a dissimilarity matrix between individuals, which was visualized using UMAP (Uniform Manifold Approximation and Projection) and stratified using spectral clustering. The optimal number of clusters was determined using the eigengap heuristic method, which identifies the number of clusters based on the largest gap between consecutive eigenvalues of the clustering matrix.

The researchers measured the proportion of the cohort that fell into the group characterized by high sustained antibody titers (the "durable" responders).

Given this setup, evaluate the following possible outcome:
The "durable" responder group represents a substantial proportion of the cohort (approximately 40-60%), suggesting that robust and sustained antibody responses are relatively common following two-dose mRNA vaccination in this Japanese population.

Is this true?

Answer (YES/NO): NO